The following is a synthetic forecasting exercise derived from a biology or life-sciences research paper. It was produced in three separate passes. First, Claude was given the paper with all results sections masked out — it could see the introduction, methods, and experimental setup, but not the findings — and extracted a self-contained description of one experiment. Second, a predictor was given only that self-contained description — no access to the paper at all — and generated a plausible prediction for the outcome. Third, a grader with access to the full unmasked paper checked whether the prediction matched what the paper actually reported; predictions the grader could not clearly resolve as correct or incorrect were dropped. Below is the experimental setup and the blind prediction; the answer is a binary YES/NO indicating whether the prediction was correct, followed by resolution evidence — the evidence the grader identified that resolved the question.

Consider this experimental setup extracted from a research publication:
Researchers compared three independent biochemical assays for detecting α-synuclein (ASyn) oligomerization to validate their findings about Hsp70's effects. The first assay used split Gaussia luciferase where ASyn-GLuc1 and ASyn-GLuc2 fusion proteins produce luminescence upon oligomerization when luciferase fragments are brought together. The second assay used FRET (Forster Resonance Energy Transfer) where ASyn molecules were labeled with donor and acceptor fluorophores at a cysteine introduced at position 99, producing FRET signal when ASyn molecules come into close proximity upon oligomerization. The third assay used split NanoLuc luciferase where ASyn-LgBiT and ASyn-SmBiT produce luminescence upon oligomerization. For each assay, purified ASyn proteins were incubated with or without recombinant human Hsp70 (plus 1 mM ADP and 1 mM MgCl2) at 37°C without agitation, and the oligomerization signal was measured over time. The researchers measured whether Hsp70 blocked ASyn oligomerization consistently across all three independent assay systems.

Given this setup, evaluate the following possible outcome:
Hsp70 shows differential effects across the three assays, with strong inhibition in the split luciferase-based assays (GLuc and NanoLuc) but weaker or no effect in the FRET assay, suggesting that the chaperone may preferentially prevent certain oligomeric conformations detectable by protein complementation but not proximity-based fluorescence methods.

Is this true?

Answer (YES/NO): NO